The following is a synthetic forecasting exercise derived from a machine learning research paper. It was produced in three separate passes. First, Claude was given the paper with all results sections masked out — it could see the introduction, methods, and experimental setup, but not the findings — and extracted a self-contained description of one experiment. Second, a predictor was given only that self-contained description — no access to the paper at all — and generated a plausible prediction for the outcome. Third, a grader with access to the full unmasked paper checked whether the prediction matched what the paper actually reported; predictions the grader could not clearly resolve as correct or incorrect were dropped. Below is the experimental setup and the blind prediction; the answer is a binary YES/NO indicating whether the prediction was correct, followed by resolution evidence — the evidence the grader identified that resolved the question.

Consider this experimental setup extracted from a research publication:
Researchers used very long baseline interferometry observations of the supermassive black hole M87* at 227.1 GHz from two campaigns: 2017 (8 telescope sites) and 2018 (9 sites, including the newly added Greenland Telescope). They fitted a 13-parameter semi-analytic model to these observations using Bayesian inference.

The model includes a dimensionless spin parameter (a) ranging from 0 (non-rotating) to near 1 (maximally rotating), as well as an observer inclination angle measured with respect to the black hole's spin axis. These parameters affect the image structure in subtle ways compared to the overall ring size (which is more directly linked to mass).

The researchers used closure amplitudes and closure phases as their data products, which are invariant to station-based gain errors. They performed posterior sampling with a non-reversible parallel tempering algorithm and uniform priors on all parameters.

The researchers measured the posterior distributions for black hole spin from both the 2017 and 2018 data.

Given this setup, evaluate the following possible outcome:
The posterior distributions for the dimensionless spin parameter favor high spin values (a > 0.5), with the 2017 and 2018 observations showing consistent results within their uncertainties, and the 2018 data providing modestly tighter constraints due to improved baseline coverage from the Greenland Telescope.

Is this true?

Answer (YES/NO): NO